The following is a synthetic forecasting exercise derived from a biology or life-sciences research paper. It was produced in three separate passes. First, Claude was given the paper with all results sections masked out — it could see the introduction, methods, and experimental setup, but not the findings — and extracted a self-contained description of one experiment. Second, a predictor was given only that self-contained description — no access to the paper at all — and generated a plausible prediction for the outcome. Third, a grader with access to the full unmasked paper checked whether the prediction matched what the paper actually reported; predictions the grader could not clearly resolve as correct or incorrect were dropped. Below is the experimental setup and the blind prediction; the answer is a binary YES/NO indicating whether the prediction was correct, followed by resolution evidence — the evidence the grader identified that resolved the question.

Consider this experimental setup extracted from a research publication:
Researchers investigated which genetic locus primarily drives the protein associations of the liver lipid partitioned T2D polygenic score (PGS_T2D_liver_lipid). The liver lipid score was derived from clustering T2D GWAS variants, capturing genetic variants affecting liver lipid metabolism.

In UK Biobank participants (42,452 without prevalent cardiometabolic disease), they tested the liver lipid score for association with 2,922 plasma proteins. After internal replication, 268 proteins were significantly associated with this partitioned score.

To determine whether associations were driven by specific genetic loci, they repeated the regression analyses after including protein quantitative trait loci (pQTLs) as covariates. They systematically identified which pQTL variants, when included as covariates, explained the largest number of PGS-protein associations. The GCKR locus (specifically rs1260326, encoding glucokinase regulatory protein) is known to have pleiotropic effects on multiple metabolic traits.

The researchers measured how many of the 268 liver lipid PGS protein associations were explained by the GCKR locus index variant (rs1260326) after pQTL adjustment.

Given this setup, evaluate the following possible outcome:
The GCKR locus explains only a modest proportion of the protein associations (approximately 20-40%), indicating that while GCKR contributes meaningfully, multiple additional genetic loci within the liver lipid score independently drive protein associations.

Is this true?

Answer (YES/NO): NO